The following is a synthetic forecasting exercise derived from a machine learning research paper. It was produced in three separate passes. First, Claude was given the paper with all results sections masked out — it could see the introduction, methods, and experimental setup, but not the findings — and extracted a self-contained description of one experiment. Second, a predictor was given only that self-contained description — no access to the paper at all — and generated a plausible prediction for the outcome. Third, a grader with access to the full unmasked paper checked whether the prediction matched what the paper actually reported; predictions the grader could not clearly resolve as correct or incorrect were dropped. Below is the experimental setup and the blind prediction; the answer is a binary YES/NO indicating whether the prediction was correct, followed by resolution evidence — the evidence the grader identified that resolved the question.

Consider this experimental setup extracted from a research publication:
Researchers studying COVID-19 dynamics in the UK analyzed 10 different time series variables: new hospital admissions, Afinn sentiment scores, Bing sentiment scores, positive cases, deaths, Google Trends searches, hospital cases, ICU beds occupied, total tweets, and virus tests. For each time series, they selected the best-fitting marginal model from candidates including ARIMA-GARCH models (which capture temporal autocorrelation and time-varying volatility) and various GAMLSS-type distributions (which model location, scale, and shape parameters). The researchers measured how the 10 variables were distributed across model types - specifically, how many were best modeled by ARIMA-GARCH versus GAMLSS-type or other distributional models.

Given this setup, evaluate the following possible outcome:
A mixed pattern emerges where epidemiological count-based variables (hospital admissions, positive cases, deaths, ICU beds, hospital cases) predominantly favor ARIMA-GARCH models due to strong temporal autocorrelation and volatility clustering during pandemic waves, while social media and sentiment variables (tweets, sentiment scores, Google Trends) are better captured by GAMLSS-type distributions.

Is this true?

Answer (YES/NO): NO